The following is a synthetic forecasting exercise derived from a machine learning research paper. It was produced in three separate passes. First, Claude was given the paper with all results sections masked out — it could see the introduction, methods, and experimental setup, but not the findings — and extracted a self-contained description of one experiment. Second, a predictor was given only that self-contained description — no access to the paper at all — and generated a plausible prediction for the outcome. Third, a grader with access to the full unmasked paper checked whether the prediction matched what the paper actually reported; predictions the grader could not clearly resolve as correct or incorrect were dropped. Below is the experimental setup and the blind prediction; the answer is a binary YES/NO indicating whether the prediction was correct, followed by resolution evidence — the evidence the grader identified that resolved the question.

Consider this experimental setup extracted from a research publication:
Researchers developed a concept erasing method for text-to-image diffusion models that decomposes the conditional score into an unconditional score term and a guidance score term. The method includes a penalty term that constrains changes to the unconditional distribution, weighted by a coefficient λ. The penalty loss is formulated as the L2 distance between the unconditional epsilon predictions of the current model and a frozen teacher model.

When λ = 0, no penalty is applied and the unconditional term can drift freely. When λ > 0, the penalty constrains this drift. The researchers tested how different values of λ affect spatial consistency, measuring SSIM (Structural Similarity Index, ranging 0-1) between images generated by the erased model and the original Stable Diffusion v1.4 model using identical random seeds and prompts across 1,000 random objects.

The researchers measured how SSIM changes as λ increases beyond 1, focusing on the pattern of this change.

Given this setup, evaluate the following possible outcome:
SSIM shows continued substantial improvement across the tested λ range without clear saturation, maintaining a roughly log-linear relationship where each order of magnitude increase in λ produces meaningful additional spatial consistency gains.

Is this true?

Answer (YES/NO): NO